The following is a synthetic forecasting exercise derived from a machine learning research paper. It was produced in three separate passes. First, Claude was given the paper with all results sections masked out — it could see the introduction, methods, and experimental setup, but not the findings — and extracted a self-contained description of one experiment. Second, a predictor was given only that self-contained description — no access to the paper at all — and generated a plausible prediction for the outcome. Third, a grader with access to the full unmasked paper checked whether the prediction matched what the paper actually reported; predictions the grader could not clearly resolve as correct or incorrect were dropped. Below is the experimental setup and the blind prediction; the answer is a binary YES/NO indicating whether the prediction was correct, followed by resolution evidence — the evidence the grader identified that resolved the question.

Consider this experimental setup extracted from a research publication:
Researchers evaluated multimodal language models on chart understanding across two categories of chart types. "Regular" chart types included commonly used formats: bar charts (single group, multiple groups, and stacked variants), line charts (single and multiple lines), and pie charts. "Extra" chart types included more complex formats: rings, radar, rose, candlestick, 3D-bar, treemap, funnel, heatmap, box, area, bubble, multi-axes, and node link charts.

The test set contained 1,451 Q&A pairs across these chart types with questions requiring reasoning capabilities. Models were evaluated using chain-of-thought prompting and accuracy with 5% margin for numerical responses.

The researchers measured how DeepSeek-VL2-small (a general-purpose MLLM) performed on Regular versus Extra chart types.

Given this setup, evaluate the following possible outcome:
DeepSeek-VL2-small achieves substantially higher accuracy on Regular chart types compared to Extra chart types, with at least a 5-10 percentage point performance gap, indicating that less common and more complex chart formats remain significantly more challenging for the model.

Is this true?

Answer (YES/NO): NO